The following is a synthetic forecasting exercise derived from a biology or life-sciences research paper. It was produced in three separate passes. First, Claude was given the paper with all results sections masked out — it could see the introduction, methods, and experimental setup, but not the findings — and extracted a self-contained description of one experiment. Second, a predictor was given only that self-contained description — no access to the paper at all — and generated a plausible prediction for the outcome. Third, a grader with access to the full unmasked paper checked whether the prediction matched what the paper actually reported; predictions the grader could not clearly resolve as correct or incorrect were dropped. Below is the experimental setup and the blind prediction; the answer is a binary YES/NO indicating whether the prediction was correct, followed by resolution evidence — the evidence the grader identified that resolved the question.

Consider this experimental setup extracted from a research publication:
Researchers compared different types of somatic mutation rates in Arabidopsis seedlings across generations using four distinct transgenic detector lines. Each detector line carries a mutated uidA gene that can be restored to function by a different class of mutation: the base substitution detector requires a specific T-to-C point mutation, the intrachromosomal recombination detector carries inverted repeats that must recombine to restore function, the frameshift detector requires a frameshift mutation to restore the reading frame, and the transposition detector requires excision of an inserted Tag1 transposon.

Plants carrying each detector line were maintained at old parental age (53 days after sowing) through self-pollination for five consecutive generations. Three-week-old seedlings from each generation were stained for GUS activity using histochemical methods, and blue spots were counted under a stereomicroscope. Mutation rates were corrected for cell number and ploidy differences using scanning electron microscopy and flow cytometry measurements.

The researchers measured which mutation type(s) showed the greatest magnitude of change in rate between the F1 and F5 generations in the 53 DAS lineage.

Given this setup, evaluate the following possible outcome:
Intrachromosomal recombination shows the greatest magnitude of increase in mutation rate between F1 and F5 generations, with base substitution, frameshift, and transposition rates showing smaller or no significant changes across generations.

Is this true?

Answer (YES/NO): NO